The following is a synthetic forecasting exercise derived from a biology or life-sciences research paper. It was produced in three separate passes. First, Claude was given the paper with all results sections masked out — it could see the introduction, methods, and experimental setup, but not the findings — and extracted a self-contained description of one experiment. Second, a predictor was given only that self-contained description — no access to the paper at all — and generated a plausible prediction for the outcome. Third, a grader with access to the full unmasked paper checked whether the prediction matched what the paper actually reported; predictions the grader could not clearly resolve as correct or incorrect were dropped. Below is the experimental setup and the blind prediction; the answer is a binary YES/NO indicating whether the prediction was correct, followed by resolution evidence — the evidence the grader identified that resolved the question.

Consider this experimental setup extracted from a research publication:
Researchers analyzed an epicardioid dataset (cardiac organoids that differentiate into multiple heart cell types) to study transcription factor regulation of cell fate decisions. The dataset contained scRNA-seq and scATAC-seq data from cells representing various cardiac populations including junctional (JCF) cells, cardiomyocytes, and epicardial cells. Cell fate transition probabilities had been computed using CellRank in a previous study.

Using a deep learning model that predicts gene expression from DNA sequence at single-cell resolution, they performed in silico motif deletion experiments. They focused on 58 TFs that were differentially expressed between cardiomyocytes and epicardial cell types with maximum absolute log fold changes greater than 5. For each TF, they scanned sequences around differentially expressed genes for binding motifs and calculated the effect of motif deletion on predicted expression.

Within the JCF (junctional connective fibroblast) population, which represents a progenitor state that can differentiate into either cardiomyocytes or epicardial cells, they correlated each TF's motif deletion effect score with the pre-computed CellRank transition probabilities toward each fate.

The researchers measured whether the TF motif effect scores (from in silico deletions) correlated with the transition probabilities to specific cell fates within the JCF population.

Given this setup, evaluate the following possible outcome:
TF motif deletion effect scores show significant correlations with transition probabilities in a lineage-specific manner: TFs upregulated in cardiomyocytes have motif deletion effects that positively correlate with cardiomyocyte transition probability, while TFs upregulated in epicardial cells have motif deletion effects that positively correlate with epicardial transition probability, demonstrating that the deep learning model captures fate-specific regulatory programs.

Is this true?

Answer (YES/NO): YES